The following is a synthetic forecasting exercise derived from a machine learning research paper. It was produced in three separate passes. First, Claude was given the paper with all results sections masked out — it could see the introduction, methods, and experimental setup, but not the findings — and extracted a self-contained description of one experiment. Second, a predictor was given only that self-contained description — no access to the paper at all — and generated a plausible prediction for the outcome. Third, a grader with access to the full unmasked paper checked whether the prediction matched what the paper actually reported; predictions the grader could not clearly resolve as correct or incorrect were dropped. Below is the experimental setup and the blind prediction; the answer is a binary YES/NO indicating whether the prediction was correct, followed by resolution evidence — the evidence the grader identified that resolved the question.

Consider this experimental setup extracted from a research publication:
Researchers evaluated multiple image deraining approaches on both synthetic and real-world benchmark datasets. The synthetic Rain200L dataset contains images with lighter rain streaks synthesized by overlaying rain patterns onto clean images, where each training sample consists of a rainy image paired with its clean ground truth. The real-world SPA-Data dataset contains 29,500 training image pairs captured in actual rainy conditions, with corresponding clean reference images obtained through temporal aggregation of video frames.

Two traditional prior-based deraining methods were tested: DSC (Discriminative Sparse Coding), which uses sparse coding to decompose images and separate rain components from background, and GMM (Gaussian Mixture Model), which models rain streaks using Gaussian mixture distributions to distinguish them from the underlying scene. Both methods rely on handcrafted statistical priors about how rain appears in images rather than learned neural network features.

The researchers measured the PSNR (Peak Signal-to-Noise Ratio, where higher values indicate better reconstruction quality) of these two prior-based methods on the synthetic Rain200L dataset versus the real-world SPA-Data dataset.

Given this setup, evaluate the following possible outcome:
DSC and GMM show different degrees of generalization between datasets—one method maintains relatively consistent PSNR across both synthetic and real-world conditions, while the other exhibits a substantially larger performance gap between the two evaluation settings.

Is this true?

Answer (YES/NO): NO